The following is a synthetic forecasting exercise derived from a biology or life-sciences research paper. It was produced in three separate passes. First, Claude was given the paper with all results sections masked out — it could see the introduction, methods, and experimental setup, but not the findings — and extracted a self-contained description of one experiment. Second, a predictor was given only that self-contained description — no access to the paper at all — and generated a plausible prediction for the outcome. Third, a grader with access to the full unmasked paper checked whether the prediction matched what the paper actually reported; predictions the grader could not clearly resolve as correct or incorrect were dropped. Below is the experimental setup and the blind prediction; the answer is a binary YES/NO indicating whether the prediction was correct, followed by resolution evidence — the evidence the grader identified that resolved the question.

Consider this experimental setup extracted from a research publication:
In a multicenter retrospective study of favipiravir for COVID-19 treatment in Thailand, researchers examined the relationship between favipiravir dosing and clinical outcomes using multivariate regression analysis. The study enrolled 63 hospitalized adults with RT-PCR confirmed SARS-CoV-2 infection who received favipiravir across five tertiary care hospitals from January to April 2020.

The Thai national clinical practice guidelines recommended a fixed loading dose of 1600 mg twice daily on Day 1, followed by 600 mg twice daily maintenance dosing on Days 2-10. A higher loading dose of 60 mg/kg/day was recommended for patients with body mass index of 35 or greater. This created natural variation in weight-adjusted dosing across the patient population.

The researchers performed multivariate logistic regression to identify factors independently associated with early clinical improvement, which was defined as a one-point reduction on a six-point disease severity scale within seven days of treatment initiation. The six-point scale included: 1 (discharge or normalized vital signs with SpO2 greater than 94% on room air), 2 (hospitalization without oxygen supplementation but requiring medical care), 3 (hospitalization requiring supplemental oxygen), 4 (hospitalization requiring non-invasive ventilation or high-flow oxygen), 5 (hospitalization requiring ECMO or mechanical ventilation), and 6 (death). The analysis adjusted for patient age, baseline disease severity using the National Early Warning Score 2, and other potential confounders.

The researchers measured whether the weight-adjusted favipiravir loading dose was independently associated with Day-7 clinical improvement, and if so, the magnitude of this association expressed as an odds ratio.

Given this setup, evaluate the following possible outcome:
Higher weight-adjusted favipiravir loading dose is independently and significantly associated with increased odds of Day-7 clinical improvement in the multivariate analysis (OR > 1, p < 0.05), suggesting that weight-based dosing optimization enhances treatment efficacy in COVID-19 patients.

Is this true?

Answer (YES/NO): YES